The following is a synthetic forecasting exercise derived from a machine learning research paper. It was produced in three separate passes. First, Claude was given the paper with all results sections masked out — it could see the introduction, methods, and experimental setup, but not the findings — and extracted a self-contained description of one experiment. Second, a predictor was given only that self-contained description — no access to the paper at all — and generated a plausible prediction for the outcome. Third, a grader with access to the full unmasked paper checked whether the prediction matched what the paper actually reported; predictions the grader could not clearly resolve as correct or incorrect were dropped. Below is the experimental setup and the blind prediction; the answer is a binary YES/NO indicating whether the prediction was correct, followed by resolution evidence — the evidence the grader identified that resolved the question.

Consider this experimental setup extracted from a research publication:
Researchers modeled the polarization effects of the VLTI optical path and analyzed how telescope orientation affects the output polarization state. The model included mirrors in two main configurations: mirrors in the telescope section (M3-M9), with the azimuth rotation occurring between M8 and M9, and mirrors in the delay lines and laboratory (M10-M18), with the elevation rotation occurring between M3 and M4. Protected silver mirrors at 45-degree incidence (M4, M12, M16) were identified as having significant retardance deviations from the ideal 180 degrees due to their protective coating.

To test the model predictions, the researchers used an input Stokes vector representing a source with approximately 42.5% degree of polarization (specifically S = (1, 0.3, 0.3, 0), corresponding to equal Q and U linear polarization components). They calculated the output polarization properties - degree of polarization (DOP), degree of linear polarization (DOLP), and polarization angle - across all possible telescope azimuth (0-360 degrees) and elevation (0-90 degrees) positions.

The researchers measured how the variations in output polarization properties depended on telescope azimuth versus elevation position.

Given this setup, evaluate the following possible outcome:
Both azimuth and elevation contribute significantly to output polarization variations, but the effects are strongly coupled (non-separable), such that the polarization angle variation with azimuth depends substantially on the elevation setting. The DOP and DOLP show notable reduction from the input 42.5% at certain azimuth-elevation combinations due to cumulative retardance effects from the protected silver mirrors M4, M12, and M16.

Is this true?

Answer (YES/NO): NO